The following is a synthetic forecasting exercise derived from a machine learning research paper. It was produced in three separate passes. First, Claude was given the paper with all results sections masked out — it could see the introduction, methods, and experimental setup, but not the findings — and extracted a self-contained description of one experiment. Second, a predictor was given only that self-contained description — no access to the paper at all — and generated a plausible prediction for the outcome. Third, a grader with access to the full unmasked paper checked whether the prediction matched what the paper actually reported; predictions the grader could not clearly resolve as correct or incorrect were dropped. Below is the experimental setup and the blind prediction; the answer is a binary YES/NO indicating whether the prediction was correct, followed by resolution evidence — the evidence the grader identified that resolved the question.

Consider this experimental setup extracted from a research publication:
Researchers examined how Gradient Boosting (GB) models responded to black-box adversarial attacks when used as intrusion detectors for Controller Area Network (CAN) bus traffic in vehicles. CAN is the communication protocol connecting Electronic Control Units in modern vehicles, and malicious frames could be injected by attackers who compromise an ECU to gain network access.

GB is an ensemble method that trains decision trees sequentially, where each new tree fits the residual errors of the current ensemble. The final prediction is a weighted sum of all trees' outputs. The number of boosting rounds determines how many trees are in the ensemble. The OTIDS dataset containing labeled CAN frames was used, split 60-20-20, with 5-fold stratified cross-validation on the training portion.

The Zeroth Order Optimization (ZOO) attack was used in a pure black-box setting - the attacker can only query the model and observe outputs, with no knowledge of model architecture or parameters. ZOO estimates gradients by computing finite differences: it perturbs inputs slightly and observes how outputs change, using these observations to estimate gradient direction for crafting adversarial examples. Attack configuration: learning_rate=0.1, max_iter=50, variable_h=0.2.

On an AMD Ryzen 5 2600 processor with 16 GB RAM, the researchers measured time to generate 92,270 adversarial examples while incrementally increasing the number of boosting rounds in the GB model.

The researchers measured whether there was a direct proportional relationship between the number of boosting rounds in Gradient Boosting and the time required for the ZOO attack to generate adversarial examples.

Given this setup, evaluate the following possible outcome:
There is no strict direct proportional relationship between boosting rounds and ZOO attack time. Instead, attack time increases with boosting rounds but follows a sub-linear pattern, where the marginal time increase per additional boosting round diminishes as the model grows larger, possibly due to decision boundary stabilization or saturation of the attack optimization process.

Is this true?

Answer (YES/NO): NO